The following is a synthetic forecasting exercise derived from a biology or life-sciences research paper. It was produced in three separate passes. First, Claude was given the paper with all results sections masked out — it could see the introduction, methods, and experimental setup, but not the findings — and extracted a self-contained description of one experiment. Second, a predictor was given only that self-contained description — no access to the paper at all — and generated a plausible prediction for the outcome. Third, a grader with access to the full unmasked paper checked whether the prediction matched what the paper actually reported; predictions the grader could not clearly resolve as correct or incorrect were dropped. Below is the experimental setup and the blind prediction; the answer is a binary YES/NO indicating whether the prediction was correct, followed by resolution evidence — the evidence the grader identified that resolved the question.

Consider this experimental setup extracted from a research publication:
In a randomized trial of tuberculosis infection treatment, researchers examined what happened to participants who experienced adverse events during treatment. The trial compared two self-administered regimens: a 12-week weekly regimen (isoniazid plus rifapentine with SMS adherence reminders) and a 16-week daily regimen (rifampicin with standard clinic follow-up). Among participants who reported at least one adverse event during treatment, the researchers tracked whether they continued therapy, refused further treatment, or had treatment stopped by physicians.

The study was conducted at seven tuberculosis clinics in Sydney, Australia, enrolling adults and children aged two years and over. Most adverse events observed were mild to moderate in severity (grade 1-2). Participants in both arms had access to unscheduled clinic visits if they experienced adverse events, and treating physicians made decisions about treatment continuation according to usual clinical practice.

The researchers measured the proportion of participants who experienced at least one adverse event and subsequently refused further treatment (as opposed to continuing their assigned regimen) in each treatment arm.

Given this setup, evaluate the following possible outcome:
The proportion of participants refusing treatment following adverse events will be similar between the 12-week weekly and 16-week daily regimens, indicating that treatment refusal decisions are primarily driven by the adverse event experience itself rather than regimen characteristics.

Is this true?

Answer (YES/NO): NO